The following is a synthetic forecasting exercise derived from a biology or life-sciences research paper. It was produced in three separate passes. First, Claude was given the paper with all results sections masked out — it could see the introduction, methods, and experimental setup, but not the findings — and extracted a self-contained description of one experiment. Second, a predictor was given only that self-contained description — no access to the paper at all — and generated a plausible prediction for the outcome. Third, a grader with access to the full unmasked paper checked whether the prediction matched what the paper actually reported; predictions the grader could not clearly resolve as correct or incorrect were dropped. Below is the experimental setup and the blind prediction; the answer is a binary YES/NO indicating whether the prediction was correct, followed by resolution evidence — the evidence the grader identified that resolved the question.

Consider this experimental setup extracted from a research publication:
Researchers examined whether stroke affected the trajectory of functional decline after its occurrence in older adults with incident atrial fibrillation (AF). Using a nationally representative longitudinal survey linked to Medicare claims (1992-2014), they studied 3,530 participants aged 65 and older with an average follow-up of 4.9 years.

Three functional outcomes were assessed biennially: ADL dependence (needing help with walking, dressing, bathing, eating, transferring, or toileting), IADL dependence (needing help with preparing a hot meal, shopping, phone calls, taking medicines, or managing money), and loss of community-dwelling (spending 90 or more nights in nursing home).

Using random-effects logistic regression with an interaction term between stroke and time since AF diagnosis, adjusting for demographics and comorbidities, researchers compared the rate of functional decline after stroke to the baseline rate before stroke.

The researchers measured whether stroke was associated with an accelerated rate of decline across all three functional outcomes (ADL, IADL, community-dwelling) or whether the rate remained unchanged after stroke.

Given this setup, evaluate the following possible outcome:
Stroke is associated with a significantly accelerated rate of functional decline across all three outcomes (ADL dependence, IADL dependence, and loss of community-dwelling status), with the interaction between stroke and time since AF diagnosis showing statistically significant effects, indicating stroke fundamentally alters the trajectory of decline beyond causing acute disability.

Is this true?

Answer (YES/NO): NO